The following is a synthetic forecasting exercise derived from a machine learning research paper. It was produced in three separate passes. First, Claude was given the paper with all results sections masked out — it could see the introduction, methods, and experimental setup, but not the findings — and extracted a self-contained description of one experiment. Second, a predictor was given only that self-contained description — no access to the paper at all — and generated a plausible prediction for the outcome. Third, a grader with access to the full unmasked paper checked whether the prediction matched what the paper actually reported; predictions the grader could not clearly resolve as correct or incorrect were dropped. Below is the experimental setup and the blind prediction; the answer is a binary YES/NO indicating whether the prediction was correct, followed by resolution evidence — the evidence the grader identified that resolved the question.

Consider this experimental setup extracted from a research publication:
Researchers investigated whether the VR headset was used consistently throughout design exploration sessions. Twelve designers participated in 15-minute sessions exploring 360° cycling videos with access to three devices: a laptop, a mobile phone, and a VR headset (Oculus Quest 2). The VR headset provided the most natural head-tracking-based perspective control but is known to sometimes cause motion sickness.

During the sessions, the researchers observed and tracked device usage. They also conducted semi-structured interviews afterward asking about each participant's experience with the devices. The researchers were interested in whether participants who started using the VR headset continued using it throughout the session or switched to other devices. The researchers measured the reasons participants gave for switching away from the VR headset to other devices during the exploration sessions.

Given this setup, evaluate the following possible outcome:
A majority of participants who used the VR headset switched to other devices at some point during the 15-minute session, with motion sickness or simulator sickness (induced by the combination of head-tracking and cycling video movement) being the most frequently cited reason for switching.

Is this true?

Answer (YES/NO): NO